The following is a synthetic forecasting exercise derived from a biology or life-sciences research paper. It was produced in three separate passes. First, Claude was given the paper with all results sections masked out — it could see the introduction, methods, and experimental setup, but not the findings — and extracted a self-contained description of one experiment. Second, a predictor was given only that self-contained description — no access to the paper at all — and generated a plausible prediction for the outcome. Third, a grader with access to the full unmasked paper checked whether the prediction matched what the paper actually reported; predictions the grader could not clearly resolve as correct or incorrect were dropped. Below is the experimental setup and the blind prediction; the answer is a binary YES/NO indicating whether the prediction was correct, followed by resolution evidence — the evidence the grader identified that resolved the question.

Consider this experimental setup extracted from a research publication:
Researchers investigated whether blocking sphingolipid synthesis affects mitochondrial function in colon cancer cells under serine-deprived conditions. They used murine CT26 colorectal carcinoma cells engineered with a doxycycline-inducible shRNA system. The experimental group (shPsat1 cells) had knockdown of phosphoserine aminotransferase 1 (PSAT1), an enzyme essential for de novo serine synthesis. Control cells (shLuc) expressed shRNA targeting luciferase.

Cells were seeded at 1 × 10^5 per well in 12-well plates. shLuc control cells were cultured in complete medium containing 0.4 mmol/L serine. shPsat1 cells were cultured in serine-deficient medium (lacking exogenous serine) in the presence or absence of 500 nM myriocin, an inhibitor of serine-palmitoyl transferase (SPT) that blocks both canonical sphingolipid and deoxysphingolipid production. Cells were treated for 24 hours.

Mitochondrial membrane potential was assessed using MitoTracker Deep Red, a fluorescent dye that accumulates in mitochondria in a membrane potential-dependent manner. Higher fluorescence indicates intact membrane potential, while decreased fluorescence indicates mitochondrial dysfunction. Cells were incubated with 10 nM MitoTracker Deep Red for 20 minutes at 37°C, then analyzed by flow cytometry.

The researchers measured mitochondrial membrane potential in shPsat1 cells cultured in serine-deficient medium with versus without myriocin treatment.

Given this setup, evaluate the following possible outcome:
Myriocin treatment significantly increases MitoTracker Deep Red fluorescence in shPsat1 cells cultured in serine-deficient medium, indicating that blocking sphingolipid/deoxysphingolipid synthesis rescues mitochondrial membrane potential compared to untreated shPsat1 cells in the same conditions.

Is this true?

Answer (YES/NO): YES